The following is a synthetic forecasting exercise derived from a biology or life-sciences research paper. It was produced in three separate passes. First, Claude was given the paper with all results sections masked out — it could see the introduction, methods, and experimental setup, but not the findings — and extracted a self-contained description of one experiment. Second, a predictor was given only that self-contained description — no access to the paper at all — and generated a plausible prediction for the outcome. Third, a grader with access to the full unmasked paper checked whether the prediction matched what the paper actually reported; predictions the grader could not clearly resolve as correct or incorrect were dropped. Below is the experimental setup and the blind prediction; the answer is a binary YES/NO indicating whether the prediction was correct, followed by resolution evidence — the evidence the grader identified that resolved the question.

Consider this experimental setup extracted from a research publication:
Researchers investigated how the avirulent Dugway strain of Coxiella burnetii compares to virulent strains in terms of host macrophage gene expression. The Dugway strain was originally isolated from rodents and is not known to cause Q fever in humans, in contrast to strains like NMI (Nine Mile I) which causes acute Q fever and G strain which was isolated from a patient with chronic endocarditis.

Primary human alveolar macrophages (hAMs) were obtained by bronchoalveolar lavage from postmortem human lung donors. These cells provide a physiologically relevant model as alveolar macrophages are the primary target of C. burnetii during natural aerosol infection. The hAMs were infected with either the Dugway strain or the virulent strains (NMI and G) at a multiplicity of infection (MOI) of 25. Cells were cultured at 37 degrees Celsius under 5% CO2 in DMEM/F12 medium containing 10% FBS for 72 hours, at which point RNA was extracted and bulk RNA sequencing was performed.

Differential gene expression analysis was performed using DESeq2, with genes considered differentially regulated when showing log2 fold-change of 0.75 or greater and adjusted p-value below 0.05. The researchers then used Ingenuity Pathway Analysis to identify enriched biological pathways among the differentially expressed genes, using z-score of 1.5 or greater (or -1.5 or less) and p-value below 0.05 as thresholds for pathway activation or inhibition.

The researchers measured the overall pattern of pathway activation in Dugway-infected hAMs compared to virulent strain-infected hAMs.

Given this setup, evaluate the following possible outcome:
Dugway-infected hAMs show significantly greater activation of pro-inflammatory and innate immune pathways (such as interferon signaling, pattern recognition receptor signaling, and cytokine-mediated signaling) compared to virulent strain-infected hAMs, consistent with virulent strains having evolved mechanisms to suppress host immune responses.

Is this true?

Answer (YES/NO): YES